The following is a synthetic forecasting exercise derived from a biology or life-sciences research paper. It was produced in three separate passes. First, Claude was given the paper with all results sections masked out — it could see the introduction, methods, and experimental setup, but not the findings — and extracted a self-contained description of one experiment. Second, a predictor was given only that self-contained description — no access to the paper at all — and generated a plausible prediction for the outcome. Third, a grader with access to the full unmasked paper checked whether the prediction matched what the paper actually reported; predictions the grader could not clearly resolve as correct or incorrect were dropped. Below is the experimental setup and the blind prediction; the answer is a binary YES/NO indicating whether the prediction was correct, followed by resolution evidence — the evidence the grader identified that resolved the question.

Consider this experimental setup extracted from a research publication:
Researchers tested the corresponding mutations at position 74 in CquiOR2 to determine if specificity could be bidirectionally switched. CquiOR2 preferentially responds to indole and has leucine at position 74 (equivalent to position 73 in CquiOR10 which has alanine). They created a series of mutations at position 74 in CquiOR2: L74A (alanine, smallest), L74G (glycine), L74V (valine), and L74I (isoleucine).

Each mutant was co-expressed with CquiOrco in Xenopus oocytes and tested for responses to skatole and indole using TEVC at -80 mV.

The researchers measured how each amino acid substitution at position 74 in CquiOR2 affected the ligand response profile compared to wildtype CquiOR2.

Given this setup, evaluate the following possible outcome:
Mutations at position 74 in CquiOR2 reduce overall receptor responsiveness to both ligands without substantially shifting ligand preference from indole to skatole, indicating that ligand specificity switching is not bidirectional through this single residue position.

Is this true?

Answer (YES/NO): NO